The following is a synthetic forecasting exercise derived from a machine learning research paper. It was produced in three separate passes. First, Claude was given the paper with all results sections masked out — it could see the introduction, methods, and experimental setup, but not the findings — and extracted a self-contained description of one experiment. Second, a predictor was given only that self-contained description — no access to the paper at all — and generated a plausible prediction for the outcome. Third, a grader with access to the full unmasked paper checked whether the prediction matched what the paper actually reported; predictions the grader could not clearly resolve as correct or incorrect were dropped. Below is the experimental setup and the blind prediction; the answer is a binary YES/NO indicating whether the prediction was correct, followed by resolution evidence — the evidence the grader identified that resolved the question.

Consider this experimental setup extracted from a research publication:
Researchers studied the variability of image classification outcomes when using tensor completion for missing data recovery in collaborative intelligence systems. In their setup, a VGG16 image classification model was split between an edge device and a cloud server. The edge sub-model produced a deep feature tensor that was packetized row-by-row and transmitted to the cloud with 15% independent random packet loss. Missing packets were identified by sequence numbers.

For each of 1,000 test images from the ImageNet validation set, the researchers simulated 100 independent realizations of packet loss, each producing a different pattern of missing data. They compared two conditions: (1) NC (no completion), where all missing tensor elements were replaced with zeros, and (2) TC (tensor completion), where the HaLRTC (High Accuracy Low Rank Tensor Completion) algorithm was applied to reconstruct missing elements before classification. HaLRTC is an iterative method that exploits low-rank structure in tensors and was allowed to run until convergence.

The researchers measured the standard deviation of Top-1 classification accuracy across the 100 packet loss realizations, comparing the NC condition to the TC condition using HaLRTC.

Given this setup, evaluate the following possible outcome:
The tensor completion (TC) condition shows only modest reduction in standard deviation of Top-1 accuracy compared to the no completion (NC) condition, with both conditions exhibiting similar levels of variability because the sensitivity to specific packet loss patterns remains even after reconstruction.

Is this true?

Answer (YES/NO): YES